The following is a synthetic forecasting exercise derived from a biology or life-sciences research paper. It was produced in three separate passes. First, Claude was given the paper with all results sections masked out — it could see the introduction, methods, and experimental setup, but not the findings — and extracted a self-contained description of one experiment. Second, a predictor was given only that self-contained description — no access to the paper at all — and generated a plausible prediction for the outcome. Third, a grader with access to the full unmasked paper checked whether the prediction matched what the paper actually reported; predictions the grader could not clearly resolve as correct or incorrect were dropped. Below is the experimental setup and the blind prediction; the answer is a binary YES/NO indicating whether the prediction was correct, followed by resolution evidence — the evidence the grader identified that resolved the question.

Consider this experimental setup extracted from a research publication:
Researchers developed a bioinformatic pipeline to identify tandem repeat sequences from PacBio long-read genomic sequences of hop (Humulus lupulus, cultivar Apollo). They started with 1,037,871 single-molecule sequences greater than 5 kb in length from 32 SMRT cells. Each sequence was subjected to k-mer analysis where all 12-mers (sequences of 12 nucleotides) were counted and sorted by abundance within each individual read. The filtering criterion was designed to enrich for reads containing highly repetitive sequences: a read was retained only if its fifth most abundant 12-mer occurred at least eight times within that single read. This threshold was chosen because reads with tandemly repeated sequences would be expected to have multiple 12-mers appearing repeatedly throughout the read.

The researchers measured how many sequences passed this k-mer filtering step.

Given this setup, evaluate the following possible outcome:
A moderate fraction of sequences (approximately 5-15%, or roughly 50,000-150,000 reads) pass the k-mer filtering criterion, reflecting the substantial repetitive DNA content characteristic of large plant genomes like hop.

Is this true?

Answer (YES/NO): NO